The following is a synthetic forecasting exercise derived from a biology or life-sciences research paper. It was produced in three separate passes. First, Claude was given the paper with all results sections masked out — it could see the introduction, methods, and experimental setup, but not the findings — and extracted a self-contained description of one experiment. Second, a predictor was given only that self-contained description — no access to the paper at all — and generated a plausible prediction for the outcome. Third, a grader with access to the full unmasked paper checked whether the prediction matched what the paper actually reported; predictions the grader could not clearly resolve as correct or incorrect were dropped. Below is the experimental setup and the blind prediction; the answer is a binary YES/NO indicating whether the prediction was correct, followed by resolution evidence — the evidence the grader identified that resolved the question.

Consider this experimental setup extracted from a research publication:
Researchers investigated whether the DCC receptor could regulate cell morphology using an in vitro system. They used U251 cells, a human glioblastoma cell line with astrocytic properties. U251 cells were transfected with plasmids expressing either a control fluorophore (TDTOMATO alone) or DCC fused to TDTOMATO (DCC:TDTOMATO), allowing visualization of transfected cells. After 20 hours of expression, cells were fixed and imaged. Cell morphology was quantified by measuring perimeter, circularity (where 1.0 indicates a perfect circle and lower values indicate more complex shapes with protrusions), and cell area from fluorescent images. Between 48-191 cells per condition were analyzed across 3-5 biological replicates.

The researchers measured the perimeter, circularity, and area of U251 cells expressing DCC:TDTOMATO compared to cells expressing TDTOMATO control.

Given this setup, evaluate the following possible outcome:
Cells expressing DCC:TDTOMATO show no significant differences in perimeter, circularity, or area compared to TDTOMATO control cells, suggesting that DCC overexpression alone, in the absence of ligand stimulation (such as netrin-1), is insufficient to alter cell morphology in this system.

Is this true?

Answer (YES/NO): NO